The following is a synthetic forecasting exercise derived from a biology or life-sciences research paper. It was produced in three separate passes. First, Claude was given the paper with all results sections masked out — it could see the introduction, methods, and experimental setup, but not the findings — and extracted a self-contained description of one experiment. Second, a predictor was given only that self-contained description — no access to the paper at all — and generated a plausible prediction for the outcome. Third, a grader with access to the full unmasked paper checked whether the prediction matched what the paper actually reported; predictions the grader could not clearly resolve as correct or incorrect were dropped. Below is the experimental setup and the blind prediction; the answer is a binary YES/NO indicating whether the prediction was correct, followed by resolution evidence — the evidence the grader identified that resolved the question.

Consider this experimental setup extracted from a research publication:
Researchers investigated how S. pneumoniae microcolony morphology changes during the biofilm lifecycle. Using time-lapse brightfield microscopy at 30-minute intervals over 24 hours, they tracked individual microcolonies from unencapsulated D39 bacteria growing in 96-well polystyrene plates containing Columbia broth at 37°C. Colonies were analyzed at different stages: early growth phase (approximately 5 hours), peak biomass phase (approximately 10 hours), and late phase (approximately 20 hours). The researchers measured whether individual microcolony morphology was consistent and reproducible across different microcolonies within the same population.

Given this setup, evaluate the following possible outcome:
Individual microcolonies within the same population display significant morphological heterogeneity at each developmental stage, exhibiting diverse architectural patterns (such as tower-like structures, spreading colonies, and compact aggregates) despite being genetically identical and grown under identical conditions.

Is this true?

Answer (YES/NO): NO